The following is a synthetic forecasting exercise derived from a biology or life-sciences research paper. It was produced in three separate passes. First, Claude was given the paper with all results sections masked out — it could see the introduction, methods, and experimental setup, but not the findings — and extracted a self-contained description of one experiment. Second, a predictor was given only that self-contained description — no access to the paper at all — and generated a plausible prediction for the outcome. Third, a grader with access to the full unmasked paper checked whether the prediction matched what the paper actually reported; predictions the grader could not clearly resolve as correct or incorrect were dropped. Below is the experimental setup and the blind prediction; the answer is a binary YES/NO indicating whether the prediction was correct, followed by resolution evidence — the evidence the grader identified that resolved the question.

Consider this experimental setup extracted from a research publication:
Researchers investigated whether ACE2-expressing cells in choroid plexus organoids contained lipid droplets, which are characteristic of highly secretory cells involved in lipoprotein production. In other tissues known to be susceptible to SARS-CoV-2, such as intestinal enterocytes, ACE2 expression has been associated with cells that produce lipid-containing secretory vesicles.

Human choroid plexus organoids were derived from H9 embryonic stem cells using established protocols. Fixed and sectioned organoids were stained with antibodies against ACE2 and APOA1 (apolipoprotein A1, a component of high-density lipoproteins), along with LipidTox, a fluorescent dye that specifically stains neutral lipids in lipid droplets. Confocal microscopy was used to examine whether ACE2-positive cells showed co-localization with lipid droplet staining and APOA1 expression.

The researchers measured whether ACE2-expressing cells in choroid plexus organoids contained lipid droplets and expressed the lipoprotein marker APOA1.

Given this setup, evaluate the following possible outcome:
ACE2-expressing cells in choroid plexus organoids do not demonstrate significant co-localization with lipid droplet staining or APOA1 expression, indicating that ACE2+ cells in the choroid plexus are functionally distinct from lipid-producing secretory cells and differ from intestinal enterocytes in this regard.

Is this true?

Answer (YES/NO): NO